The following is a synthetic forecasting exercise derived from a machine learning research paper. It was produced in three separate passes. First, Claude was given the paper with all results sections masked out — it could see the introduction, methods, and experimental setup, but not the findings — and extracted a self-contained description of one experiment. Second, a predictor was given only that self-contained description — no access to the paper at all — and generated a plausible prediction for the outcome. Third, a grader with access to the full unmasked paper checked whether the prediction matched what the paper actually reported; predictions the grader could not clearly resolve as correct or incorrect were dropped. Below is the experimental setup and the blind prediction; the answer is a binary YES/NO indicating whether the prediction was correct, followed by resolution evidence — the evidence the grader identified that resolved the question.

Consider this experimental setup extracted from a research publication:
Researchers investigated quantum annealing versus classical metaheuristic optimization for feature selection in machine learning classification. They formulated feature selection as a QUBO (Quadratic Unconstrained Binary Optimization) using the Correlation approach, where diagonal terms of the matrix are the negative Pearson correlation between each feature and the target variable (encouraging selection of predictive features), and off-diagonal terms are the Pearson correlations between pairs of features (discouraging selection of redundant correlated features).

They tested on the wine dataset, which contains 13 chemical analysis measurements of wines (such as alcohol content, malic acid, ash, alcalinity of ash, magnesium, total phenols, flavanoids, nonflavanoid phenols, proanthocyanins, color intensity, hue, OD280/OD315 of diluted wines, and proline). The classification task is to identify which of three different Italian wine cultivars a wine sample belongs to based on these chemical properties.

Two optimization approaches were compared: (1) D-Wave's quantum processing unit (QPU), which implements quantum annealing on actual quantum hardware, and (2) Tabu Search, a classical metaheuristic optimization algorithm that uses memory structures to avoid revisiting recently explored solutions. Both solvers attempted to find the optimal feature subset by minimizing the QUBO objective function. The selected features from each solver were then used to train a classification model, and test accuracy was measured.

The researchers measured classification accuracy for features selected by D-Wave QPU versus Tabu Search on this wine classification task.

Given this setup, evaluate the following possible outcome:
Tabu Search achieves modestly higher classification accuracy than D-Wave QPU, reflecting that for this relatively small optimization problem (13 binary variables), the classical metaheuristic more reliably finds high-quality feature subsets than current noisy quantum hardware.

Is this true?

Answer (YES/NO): YES